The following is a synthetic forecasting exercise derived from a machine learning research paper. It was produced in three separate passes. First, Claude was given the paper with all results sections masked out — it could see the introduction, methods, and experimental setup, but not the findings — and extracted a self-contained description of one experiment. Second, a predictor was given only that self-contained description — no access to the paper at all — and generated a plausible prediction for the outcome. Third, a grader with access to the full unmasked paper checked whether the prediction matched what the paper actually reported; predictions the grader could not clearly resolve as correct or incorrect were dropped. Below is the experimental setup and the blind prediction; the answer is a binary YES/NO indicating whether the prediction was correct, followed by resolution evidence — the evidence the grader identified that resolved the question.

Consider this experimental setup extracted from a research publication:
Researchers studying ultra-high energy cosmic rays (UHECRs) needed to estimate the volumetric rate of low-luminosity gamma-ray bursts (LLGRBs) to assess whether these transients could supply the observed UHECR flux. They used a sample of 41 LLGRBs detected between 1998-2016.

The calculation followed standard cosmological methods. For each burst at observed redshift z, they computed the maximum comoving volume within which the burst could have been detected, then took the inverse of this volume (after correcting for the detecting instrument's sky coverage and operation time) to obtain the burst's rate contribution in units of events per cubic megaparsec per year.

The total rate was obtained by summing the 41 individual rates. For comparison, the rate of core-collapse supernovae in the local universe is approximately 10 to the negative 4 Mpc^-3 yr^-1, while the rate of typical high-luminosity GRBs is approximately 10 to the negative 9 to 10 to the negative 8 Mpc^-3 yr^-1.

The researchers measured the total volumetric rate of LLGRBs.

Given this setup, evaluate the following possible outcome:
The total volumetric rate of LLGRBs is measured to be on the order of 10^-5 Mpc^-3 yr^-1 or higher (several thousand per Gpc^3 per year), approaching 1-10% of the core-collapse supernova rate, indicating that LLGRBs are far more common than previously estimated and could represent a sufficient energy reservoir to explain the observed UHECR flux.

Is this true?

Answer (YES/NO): NO